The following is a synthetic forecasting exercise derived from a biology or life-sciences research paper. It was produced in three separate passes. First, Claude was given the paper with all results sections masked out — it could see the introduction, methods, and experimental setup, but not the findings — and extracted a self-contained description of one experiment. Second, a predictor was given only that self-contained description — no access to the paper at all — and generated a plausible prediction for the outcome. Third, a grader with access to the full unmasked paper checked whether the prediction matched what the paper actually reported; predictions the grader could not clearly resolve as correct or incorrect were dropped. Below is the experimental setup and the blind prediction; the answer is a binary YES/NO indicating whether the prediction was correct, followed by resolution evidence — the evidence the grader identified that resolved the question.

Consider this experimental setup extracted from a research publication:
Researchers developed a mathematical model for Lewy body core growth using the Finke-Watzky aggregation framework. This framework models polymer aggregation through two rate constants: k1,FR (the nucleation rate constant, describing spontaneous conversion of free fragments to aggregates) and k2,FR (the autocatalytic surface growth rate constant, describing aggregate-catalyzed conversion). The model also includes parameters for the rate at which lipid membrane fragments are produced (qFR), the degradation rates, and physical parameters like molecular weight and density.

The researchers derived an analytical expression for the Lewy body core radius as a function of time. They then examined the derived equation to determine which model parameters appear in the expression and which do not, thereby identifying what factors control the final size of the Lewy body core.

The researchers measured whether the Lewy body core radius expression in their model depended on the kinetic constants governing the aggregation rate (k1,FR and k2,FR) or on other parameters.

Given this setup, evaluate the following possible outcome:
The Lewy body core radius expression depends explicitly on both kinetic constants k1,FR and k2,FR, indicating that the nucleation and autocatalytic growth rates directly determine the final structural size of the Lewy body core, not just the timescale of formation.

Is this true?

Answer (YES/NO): NO